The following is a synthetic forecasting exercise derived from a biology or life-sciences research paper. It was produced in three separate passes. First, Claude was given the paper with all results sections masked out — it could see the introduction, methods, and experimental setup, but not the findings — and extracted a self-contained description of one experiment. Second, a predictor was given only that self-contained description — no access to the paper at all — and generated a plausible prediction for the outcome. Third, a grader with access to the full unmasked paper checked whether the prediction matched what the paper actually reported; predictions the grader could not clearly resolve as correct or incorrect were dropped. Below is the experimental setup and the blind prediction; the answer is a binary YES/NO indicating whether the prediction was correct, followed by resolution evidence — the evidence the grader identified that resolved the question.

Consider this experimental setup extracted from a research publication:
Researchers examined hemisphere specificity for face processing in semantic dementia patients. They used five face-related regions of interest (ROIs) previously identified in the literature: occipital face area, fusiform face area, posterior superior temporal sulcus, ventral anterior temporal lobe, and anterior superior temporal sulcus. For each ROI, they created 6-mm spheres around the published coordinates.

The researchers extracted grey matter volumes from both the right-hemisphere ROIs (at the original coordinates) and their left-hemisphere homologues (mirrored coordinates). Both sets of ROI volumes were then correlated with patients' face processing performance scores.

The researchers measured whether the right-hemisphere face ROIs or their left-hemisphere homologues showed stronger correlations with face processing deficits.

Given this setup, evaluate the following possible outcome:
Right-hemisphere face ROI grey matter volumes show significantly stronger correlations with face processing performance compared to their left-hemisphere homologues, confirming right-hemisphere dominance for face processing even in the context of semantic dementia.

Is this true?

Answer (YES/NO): YES